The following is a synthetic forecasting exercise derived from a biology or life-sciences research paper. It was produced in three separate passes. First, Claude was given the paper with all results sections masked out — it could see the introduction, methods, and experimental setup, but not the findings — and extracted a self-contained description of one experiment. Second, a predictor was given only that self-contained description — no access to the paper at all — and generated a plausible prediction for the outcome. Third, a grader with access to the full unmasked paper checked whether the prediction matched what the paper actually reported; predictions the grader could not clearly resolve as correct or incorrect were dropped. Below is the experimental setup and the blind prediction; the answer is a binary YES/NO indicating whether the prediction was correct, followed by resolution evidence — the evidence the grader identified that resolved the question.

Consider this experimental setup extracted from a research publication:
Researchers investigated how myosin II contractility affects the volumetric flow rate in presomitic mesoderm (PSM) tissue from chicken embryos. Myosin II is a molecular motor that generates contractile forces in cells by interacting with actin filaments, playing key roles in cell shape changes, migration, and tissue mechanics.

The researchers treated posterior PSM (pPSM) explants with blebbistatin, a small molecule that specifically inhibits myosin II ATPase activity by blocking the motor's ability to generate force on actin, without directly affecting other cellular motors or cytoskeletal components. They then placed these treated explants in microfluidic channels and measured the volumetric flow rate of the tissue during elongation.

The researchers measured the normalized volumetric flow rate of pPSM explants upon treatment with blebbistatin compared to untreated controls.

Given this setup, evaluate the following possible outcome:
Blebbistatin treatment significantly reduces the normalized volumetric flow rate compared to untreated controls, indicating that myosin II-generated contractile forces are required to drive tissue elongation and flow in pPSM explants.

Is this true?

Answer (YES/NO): YES